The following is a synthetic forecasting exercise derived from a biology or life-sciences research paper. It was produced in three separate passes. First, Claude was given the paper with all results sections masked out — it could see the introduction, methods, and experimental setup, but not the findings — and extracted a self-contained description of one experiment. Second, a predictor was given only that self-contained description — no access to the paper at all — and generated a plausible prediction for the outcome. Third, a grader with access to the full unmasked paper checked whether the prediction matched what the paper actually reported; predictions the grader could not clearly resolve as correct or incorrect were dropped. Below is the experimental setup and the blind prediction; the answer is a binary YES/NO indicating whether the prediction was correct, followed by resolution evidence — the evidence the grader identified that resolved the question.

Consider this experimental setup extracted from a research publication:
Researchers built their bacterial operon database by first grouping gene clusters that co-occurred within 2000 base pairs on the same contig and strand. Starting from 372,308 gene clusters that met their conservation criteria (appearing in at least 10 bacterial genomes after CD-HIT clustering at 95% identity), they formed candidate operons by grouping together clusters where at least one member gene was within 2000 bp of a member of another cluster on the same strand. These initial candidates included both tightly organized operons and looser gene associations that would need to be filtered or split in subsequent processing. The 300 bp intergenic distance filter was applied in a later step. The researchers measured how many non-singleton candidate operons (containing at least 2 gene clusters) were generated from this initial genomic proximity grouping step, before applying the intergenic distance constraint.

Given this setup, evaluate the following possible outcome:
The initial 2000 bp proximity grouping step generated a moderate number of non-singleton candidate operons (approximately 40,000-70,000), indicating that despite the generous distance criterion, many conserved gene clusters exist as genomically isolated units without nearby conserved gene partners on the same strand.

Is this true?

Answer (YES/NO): NO